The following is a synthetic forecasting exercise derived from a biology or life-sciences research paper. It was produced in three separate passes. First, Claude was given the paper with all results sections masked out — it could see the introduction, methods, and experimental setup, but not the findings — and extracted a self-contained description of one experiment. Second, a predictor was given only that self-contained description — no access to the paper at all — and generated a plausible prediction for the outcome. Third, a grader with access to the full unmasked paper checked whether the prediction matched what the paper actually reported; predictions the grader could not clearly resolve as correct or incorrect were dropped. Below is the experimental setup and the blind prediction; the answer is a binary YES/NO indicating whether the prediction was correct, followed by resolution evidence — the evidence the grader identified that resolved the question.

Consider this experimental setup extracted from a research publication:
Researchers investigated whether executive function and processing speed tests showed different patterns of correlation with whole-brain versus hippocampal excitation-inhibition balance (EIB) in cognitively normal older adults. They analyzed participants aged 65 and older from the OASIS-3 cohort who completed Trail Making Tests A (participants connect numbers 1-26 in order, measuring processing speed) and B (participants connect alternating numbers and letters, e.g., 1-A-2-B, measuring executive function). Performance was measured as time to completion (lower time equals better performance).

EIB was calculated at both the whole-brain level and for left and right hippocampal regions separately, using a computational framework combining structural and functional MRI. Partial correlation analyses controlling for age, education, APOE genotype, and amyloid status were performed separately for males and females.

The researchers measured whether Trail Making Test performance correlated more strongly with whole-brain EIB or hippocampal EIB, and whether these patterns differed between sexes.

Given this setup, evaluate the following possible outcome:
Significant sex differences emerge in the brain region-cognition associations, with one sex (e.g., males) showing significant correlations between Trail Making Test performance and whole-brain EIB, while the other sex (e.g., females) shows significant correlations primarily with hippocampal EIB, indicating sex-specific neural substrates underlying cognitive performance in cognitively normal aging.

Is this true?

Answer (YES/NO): NO